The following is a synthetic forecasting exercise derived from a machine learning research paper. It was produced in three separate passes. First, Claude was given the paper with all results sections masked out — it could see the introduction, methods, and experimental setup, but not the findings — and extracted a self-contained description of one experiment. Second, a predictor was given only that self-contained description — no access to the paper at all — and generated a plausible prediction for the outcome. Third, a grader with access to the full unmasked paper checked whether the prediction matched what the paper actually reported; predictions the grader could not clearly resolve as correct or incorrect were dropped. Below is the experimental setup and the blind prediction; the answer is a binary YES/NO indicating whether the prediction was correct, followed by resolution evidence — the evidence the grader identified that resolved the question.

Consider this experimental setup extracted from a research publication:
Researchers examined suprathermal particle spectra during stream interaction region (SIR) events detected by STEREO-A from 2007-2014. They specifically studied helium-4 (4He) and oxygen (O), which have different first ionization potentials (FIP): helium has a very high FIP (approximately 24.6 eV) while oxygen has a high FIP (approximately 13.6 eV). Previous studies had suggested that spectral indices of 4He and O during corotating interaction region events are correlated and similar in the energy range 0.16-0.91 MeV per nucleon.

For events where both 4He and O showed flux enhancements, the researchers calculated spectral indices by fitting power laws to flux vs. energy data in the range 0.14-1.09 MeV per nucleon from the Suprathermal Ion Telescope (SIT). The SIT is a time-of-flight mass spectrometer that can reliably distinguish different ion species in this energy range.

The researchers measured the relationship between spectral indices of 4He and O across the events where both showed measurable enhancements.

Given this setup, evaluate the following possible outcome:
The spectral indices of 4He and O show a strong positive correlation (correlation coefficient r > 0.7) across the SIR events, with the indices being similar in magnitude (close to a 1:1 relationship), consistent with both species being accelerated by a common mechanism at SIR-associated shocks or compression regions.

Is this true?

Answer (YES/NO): NO